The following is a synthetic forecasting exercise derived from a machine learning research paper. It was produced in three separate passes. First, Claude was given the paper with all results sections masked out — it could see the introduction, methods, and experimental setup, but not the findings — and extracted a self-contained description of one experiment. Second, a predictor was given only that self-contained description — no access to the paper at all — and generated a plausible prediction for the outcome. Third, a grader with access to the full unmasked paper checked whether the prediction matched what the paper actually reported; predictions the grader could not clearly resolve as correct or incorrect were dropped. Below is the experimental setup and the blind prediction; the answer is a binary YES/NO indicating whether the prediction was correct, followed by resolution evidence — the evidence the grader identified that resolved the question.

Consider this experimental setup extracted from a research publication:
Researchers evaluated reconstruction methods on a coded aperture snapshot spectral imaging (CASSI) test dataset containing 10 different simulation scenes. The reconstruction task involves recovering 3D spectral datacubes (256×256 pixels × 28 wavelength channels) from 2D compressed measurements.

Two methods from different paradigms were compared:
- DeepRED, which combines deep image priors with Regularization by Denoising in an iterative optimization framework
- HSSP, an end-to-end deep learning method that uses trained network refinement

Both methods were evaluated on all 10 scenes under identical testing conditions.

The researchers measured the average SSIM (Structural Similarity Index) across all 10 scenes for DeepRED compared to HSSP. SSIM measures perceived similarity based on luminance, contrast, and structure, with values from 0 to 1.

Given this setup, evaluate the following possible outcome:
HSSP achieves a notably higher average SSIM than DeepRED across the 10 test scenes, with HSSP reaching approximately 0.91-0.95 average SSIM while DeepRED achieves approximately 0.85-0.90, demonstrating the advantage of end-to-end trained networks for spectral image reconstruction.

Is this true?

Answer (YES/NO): NO